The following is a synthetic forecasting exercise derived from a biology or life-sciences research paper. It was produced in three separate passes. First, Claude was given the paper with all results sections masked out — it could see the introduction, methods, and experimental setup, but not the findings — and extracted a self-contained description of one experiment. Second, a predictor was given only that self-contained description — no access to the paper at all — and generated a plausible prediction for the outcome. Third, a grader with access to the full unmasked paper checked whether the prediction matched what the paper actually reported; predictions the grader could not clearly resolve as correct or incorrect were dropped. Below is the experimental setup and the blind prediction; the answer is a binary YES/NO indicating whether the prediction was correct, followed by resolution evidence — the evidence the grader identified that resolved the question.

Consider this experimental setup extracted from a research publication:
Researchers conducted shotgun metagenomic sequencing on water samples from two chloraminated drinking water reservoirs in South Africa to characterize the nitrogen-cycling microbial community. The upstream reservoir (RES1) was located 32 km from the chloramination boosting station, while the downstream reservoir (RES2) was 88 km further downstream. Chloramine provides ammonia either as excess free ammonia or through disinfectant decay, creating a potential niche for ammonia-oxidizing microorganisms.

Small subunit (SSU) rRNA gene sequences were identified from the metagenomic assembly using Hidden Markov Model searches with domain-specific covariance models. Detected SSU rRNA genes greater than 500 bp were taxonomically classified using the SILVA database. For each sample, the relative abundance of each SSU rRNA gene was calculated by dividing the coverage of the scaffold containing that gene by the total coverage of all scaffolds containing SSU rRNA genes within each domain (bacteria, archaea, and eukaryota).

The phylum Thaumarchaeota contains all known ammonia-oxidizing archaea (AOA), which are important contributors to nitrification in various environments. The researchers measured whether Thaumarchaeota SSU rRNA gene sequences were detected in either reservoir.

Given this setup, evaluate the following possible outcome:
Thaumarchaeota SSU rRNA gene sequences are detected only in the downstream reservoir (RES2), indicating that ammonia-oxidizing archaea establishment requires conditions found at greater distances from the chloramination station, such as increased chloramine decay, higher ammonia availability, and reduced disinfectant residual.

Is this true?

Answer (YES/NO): NO